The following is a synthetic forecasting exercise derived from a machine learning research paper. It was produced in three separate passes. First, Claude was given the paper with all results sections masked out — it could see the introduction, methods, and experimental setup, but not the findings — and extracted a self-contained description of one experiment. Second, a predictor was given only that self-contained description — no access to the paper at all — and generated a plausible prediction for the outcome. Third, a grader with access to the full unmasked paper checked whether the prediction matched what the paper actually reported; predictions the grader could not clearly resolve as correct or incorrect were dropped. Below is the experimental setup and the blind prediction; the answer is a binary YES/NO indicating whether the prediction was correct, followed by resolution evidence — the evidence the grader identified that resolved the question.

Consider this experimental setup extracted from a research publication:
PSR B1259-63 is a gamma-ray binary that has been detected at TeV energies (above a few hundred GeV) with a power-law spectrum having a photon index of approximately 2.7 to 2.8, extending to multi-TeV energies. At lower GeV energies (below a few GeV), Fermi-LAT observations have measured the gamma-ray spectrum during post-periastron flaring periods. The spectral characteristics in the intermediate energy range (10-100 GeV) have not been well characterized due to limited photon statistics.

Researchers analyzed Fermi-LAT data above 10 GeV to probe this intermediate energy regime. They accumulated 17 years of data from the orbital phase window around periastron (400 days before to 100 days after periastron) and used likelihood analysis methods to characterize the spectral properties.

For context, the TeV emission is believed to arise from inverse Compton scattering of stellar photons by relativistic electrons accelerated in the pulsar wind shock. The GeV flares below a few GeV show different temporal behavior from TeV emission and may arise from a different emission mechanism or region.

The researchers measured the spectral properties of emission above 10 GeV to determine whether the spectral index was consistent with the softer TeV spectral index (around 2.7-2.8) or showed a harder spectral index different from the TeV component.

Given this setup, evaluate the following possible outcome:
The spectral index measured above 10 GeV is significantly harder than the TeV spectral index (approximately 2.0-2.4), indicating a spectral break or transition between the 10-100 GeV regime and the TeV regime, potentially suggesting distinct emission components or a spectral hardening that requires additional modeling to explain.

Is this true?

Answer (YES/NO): NO